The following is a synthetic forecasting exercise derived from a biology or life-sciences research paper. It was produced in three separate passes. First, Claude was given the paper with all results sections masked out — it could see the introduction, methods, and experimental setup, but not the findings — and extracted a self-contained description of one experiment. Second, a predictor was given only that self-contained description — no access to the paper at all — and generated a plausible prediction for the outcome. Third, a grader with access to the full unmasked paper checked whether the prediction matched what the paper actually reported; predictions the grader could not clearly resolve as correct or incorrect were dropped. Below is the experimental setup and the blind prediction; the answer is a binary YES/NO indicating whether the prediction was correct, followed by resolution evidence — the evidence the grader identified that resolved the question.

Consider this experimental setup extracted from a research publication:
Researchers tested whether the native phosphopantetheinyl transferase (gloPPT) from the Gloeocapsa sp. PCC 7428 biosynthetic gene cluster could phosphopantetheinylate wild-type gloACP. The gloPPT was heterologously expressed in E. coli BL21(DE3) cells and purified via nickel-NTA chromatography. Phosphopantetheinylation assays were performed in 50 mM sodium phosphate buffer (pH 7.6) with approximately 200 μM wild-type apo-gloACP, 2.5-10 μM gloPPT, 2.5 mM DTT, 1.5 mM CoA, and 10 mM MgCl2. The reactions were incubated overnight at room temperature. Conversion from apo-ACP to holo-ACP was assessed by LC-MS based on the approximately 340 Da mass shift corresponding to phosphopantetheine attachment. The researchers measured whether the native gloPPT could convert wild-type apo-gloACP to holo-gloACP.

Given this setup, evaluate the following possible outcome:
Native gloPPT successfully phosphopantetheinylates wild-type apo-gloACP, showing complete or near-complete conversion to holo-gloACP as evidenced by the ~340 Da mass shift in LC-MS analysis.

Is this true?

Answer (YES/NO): NO